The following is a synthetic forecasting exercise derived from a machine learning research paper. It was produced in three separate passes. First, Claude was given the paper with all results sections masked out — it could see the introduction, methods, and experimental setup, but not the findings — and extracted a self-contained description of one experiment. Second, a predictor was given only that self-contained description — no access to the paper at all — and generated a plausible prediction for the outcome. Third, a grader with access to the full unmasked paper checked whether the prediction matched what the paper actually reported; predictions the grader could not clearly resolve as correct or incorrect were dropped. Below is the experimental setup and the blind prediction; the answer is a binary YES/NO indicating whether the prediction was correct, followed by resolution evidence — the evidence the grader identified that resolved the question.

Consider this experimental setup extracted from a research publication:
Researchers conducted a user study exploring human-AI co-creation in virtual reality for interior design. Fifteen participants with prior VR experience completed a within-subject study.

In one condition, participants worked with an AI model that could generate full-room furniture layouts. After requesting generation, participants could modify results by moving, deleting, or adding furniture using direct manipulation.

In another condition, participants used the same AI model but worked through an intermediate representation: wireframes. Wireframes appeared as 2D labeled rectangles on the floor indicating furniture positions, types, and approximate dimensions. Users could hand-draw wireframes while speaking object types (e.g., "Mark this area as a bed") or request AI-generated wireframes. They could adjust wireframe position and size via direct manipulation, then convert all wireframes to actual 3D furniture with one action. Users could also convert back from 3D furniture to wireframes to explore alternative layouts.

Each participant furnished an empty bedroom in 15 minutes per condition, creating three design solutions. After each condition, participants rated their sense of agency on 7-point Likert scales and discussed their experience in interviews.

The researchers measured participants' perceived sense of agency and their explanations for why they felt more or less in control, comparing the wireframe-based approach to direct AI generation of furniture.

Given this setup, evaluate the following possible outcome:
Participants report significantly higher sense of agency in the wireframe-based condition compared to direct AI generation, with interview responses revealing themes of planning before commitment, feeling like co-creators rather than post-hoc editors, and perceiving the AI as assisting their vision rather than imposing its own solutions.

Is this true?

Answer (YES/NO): YES